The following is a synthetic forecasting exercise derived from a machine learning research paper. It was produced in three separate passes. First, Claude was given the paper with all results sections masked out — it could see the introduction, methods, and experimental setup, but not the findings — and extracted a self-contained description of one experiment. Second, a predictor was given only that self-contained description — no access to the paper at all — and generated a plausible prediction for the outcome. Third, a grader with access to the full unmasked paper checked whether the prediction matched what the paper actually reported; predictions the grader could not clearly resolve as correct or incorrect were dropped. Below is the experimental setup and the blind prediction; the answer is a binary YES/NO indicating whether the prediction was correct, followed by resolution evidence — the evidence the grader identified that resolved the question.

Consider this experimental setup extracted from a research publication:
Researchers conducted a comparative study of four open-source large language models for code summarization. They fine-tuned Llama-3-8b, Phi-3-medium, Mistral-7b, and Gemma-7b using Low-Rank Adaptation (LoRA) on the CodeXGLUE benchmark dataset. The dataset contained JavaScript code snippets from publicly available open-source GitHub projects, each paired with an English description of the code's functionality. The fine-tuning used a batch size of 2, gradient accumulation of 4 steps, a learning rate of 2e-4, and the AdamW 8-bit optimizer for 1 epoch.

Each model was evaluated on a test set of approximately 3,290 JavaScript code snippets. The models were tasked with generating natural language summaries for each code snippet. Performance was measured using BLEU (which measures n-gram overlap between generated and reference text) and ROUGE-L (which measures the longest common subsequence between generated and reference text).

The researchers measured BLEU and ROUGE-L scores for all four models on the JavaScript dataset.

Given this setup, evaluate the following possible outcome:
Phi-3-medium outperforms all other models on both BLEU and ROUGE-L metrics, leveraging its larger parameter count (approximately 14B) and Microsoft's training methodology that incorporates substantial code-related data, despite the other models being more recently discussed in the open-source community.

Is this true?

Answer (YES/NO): NO